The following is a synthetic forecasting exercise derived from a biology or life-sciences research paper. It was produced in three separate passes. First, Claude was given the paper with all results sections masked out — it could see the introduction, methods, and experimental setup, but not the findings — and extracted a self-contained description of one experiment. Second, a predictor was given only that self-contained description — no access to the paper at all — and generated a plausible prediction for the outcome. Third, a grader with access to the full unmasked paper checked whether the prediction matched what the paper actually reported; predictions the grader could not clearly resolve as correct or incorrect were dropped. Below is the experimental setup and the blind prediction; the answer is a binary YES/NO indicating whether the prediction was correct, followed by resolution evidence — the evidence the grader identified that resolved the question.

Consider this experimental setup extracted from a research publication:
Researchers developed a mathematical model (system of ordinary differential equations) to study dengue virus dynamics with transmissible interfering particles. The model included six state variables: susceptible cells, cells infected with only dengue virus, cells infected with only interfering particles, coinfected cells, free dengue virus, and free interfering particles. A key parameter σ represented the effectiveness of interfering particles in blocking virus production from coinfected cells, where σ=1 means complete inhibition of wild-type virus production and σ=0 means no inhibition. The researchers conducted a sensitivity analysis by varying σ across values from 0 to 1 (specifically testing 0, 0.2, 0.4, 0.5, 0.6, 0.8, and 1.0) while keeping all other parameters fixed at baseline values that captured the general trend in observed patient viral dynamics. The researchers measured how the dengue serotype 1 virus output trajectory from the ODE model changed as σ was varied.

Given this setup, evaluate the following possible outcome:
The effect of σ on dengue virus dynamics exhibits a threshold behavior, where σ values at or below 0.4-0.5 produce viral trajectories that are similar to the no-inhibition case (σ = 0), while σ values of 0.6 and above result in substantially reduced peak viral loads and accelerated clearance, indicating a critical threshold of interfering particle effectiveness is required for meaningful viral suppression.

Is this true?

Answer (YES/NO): NO